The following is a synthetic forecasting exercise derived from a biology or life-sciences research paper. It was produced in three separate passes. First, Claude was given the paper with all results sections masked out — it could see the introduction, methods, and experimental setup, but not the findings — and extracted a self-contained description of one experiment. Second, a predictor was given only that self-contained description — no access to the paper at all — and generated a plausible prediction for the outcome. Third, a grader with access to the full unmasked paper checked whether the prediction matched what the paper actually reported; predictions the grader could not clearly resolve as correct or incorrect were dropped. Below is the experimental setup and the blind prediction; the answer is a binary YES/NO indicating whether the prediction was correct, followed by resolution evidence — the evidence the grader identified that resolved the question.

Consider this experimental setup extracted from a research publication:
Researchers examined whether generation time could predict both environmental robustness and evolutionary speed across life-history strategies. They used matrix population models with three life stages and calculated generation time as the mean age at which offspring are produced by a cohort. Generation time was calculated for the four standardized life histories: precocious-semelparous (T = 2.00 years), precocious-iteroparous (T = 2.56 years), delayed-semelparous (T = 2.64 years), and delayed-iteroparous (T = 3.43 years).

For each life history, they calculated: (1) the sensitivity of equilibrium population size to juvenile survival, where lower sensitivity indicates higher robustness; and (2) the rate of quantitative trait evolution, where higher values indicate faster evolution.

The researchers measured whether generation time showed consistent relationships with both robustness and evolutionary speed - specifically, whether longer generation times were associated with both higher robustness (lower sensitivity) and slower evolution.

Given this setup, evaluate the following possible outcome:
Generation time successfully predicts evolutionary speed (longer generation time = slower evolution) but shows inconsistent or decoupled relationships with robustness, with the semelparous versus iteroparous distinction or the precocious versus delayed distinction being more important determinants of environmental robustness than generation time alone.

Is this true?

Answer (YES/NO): NO